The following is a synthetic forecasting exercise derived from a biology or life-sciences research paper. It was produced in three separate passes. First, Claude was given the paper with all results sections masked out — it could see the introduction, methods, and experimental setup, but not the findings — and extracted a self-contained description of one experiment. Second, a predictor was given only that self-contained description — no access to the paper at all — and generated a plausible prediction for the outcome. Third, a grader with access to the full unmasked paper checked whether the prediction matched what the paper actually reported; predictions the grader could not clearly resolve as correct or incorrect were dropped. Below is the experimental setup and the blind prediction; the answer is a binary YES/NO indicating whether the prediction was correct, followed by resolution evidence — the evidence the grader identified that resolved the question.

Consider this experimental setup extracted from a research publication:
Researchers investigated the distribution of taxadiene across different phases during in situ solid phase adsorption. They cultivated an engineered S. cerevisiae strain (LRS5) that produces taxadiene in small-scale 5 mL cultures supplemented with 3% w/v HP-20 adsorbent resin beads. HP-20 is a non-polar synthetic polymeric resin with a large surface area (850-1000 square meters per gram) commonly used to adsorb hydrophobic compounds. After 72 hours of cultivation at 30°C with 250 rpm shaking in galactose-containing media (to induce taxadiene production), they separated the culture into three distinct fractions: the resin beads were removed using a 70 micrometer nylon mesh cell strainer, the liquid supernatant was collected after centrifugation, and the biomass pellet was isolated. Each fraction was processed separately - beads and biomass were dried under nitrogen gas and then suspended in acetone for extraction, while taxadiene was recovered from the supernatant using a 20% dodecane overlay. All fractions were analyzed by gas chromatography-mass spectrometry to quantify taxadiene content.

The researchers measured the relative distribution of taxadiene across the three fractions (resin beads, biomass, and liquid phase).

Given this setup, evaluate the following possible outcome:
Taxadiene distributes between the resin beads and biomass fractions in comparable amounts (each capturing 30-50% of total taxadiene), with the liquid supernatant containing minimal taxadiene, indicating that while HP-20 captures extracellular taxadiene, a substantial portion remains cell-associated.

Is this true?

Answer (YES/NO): YES